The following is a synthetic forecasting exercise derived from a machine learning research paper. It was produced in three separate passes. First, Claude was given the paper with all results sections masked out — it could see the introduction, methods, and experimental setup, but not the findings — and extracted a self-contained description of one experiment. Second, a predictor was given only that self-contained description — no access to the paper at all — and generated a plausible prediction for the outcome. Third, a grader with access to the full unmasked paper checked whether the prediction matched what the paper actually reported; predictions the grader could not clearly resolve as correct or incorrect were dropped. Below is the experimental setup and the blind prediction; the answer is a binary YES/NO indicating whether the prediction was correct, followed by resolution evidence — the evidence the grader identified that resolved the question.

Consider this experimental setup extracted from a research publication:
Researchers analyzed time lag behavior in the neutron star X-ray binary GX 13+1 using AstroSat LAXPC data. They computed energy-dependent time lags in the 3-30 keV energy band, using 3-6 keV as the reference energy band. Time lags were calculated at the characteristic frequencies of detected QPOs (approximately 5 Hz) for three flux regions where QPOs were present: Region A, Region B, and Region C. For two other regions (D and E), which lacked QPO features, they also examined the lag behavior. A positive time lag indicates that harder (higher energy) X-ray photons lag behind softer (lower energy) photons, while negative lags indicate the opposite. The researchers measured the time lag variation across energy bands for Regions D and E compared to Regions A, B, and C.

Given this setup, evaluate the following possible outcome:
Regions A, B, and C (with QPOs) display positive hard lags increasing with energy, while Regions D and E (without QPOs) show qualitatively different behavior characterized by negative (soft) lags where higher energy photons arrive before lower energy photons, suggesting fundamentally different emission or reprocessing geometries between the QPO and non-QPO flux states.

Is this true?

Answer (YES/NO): NO